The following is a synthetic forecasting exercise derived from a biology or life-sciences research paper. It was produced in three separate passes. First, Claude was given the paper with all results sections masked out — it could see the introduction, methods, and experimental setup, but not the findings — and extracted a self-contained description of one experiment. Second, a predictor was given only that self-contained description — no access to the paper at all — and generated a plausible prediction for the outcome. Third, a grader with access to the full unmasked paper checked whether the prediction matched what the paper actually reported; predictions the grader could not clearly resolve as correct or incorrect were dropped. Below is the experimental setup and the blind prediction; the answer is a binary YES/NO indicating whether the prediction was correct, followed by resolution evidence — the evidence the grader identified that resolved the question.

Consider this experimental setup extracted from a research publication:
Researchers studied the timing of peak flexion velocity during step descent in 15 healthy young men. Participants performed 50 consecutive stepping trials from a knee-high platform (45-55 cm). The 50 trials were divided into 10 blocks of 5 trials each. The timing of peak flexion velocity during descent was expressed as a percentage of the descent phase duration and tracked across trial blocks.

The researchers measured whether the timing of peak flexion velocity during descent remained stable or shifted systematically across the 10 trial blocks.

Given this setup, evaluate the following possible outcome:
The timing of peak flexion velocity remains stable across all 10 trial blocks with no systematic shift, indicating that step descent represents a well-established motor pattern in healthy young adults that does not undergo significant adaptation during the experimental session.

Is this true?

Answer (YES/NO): NO